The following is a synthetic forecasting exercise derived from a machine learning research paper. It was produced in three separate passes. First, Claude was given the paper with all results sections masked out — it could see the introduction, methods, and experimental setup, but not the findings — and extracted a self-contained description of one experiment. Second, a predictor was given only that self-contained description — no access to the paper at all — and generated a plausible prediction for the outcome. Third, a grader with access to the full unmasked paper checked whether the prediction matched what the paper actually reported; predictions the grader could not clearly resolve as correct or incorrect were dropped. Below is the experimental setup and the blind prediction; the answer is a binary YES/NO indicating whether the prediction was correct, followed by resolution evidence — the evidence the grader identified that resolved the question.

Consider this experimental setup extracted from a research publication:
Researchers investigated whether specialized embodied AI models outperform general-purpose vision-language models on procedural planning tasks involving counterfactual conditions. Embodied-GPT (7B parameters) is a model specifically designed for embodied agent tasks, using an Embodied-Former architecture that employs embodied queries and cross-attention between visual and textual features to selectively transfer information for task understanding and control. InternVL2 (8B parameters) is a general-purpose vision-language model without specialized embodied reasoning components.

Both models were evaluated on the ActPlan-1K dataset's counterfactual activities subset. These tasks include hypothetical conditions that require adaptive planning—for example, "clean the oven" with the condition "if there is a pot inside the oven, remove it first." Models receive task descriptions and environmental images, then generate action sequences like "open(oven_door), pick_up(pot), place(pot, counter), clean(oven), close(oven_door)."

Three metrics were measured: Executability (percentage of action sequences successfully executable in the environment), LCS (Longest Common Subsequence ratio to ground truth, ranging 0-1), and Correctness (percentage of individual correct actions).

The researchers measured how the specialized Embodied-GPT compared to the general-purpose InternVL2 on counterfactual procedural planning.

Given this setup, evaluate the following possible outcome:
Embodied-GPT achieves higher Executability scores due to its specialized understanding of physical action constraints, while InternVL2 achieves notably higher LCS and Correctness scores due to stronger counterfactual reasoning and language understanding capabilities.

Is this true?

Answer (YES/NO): NO